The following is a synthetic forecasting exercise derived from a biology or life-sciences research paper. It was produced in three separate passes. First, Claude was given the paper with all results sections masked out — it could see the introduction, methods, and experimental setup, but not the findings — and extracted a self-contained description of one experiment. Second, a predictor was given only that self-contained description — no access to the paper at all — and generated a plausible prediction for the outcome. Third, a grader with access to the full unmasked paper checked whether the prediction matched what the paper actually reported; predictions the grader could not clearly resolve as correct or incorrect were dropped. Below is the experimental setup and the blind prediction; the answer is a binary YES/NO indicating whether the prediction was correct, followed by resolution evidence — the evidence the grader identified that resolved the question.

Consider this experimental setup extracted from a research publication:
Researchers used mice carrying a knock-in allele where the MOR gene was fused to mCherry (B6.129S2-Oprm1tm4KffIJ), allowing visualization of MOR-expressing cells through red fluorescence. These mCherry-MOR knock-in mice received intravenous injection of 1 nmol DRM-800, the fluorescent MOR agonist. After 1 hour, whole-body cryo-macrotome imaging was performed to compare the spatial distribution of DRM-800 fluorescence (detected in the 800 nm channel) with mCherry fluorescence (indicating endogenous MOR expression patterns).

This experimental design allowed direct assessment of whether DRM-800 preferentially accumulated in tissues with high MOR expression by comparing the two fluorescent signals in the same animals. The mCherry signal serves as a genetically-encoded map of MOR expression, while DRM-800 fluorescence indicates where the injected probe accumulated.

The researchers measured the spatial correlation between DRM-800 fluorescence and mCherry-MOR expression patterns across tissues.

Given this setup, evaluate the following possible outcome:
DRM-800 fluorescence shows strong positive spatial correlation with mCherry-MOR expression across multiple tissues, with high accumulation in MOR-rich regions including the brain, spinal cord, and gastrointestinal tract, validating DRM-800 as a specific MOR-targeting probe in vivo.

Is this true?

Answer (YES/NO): NO